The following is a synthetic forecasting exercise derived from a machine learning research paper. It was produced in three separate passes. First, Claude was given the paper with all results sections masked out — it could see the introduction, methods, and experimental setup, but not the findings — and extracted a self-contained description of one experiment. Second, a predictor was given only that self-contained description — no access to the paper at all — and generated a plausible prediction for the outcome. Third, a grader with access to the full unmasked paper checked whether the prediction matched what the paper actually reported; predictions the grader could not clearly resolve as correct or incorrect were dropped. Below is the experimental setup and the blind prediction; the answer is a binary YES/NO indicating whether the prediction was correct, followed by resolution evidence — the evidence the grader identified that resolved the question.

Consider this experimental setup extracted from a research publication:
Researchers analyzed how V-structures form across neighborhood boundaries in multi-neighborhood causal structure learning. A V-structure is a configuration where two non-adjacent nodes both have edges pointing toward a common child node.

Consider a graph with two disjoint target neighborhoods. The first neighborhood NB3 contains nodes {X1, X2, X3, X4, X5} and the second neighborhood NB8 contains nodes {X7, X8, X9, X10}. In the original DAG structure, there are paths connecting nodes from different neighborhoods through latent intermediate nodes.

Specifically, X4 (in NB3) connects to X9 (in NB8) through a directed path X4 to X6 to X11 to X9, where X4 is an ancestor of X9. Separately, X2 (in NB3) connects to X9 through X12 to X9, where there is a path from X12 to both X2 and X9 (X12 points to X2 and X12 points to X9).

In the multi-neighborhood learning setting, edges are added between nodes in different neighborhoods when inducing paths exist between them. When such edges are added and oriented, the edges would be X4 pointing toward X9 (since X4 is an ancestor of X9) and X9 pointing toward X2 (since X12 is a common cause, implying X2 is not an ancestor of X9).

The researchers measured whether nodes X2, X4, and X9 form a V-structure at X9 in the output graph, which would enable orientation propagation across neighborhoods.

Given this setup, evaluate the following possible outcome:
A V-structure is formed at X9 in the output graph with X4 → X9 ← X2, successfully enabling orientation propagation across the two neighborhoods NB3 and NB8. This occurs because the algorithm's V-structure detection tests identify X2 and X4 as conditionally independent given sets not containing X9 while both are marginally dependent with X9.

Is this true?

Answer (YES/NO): YES